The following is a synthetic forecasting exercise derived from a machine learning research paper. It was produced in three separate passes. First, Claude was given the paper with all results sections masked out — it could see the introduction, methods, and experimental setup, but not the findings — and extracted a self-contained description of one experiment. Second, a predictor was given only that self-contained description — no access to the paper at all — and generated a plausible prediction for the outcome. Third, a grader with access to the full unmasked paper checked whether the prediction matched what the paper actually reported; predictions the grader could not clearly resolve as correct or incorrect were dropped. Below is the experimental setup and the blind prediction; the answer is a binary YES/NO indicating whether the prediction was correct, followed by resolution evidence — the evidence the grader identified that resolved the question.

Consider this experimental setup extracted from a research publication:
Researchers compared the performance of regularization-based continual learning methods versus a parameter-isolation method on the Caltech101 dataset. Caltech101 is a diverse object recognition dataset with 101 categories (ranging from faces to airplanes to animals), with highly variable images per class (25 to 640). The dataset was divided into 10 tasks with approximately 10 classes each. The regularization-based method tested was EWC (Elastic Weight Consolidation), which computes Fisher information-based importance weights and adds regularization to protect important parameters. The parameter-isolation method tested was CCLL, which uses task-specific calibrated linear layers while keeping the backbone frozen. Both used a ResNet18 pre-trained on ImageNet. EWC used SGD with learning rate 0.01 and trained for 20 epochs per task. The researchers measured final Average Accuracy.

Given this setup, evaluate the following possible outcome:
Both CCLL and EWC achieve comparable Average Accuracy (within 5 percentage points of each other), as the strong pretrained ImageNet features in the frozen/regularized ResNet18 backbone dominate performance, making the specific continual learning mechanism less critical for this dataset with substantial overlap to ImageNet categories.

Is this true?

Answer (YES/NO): NO